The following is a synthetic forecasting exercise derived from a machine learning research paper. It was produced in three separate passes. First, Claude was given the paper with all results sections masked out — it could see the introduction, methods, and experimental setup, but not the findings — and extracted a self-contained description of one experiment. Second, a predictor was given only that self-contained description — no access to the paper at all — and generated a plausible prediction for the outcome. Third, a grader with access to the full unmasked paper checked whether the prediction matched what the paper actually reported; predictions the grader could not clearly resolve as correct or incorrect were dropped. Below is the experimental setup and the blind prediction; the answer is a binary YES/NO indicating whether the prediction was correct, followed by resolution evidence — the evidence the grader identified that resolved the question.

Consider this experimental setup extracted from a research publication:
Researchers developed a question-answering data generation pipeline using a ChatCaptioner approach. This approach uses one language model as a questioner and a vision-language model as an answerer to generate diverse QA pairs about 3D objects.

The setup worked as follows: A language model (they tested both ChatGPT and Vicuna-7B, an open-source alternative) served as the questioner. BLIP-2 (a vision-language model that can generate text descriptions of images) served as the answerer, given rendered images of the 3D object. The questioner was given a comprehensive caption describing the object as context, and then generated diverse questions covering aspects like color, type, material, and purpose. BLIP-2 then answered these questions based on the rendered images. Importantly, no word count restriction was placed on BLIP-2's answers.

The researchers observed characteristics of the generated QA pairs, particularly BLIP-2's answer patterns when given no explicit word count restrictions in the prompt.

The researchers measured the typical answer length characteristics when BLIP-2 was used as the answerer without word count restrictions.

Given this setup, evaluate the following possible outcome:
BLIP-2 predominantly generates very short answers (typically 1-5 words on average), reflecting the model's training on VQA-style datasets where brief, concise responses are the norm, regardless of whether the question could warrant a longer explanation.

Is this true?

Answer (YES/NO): YES